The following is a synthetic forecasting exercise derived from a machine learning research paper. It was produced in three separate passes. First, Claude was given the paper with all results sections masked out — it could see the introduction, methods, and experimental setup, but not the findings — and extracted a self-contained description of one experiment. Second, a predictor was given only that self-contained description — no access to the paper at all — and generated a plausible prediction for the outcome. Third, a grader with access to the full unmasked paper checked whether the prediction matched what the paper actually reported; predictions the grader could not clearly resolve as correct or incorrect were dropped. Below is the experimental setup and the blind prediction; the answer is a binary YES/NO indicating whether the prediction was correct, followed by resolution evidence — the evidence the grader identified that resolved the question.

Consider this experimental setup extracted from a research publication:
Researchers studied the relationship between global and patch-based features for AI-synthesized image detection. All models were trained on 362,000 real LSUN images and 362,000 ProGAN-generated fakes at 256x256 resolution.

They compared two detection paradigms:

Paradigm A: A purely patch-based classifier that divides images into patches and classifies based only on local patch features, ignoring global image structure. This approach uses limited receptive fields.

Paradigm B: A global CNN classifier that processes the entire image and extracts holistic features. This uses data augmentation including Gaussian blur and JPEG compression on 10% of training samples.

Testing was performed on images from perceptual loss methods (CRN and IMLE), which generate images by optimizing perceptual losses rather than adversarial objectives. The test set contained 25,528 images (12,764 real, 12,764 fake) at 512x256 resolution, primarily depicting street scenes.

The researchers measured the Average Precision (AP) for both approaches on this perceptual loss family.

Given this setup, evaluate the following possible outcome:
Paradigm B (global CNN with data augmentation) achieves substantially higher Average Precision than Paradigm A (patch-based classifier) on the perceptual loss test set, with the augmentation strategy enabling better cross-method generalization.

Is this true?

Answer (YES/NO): NO